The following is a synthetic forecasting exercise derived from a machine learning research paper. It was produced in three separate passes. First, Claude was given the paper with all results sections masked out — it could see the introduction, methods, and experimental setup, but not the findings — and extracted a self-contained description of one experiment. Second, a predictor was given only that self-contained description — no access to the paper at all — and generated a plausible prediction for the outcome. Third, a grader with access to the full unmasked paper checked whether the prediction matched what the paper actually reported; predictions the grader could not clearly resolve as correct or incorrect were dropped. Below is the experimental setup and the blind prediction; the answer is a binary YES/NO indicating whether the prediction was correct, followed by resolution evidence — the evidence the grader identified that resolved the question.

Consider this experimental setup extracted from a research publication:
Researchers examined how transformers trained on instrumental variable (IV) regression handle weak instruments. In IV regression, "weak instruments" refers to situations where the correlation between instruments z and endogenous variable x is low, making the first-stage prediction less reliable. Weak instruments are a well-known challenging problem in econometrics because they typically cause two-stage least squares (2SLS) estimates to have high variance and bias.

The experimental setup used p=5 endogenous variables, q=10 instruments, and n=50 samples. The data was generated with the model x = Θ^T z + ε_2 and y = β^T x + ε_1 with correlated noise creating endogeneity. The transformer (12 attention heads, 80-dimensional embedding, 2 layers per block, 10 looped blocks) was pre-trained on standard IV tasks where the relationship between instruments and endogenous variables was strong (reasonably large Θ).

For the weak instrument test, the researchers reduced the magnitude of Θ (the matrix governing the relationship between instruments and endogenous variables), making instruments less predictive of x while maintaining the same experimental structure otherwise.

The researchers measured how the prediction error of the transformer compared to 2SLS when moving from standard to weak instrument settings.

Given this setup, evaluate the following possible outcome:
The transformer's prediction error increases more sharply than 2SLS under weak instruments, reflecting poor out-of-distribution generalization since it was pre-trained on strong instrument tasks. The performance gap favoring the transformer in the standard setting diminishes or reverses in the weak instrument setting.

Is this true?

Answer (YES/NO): NO